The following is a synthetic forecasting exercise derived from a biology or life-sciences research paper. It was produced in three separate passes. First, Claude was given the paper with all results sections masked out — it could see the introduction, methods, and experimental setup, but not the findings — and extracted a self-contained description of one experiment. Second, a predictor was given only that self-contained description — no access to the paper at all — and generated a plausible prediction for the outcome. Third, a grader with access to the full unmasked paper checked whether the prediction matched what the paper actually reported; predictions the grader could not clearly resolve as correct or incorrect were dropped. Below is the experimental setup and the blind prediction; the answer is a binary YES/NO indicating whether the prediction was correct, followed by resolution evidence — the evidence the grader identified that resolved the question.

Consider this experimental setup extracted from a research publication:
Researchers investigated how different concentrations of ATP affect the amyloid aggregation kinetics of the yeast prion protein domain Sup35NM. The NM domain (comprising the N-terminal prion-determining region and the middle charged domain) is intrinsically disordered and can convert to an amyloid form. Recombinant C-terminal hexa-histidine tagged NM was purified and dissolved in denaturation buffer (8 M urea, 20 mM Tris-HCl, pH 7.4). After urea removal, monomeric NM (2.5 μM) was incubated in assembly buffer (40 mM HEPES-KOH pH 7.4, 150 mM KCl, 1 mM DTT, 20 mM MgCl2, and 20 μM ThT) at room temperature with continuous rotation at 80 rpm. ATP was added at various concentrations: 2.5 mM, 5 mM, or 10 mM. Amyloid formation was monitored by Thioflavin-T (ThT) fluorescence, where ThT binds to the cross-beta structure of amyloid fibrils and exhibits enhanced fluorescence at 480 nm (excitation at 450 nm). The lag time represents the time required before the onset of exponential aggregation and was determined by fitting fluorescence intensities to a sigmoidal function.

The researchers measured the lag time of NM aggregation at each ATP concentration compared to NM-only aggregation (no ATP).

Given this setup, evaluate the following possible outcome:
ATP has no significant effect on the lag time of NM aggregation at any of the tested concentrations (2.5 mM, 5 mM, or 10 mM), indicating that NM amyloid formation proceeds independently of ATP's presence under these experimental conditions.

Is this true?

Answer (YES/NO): NO